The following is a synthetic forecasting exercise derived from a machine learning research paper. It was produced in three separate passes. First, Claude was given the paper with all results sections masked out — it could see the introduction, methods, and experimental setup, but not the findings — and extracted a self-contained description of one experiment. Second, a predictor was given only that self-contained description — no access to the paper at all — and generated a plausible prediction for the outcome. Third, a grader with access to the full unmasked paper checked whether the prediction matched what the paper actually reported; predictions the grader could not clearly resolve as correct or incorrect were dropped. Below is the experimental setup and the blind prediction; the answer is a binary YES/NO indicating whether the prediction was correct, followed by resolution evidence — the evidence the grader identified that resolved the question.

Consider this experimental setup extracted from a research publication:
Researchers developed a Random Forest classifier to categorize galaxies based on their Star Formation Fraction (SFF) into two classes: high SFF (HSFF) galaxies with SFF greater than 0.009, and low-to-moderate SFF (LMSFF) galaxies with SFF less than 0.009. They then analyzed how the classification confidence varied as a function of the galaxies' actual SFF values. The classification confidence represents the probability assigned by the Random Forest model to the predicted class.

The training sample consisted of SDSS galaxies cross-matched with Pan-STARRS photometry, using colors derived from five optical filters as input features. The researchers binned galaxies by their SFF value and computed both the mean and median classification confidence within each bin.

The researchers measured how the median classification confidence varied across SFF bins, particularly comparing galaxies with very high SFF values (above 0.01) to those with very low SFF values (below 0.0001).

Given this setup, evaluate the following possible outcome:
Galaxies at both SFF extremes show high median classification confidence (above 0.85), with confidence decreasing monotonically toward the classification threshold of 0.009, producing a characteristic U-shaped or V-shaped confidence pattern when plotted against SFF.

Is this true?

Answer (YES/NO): NO